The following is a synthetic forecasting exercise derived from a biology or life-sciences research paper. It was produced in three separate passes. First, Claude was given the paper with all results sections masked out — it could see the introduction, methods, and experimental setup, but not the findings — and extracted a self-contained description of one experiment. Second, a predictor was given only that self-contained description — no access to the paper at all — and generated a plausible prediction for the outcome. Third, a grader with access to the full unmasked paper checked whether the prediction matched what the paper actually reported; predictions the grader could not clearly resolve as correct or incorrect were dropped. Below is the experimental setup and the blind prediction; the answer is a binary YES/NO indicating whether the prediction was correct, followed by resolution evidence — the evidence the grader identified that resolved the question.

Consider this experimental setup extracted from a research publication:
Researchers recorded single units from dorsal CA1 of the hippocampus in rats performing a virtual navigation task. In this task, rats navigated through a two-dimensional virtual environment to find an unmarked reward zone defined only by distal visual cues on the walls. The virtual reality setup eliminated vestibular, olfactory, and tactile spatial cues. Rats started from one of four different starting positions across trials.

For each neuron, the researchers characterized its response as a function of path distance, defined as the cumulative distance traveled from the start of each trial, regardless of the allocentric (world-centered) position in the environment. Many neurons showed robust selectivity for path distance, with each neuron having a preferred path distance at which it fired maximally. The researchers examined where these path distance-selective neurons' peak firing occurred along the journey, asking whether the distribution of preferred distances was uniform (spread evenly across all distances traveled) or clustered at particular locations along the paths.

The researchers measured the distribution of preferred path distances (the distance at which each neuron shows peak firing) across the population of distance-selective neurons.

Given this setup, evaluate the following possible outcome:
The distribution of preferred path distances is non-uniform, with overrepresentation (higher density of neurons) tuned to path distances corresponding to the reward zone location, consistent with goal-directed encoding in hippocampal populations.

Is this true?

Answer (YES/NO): NO